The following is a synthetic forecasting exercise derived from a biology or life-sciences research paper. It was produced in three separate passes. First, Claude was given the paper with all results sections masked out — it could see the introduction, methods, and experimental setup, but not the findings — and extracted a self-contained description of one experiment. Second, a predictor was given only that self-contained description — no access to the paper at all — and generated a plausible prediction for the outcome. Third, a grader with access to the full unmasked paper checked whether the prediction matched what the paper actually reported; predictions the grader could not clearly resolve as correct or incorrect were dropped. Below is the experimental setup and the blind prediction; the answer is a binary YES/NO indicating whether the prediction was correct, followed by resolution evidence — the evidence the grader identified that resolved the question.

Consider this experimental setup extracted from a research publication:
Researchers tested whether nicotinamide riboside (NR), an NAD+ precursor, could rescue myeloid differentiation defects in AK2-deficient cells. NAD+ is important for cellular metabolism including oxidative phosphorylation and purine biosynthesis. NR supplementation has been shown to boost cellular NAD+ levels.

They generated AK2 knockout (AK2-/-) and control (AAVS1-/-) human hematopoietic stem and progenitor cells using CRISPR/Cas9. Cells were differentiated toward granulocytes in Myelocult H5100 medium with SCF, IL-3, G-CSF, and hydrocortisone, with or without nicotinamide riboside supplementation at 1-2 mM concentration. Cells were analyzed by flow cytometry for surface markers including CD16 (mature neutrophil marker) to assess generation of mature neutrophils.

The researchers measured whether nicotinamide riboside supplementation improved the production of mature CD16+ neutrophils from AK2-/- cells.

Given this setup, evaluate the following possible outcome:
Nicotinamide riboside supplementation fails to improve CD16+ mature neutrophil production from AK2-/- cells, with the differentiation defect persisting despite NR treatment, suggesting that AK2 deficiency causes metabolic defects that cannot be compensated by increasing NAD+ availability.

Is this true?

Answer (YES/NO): YES